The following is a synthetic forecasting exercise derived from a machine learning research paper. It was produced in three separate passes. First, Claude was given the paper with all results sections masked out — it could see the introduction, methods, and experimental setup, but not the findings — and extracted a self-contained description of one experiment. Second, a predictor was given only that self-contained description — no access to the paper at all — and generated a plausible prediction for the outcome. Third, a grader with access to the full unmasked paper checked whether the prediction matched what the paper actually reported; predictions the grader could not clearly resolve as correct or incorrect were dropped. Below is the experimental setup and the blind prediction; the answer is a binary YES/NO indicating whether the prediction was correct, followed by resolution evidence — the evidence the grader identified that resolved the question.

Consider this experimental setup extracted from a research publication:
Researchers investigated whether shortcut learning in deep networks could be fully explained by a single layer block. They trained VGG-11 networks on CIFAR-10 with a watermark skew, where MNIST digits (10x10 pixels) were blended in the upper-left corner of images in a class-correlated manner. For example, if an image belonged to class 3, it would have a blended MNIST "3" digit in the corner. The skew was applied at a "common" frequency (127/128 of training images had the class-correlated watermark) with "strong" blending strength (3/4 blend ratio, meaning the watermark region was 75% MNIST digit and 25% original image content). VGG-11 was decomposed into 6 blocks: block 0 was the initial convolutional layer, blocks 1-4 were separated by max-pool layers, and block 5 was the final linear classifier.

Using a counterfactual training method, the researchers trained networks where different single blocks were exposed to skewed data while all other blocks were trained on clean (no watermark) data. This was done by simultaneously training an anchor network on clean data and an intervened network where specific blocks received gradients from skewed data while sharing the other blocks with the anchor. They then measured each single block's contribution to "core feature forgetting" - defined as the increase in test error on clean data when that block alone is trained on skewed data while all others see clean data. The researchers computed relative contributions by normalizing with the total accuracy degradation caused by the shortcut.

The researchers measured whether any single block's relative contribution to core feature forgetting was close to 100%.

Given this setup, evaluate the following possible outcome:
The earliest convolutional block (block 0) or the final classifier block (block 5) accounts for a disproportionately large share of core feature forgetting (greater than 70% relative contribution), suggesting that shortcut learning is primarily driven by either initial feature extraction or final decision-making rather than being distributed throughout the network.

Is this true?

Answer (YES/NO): NO